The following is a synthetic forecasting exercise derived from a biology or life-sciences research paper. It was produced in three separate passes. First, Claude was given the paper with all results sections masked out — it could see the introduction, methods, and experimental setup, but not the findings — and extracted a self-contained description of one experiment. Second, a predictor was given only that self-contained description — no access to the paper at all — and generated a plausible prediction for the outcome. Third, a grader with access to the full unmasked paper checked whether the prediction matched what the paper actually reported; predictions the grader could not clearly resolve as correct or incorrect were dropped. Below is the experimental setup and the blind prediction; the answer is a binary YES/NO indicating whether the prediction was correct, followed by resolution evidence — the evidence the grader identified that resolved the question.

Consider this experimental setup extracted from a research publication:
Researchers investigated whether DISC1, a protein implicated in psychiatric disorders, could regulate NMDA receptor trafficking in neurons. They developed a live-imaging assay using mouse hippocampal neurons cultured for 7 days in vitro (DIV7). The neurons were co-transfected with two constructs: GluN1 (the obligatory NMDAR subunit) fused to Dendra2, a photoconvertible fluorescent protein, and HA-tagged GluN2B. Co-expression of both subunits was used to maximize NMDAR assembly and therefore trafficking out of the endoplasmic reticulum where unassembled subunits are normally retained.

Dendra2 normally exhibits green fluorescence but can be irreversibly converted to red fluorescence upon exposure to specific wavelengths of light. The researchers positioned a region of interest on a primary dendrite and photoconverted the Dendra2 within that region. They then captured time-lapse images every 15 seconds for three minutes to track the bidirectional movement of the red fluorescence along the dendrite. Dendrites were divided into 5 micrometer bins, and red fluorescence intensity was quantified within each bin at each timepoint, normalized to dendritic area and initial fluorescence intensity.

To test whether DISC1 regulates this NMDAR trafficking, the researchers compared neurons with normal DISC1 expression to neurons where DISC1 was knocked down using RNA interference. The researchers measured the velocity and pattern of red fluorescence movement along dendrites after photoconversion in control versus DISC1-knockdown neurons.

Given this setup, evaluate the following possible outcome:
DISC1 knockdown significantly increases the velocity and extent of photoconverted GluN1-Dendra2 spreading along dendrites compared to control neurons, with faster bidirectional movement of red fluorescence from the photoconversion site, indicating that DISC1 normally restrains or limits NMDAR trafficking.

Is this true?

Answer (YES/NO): NO